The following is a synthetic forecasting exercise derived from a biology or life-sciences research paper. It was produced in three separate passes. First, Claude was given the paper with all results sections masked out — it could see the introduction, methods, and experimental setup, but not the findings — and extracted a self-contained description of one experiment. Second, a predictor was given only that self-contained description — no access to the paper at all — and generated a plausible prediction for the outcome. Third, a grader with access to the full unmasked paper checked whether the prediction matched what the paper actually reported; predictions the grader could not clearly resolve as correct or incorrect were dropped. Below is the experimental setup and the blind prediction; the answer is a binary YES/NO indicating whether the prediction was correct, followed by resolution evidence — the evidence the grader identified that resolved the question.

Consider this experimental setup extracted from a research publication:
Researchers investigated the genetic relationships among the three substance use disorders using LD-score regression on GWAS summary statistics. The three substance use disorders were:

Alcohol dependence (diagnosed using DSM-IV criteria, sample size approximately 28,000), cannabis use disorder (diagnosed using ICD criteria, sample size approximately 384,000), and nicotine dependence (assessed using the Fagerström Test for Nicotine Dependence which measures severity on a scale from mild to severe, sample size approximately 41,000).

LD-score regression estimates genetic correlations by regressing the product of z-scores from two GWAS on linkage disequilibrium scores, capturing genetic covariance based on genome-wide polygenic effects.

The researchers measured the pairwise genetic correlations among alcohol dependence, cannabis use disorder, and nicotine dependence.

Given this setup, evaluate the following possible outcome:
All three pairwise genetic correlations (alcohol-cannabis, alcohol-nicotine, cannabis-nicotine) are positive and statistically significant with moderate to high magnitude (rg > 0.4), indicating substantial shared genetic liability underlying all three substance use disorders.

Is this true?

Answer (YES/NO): NO